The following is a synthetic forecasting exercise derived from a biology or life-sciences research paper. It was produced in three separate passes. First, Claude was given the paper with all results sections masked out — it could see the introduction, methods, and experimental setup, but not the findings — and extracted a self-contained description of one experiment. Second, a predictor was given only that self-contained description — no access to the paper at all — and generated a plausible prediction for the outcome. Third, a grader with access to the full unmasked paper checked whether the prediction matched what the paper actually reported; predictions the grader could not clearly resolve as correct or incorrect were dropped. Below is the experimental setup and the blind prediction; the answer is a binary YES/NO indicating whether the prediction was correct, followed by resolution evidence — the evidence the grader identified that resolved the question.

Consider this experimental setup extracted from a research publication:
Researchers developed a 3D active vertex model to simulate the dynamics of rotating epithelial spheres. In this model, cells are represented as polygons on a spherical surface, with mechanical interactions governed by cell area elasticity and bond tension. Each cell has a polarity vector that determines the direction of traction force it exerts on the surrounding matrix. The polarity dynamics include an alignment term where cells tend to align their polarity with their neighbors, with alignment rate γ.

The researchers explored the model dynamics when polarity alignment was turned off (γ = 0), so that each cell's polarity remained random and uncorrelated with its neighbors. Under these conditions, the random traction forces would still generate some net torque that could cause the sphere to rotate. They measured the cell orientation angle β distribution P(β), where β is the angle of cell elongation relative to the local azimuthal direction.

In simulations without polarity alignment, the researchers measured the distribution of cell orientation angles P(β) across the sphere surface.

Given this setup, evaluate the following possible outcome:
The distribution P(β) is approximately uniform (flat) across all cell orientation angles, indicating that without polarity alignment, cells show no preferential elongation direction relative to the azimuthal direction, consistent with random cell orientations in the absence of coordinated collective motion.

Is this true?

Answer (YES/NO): YES